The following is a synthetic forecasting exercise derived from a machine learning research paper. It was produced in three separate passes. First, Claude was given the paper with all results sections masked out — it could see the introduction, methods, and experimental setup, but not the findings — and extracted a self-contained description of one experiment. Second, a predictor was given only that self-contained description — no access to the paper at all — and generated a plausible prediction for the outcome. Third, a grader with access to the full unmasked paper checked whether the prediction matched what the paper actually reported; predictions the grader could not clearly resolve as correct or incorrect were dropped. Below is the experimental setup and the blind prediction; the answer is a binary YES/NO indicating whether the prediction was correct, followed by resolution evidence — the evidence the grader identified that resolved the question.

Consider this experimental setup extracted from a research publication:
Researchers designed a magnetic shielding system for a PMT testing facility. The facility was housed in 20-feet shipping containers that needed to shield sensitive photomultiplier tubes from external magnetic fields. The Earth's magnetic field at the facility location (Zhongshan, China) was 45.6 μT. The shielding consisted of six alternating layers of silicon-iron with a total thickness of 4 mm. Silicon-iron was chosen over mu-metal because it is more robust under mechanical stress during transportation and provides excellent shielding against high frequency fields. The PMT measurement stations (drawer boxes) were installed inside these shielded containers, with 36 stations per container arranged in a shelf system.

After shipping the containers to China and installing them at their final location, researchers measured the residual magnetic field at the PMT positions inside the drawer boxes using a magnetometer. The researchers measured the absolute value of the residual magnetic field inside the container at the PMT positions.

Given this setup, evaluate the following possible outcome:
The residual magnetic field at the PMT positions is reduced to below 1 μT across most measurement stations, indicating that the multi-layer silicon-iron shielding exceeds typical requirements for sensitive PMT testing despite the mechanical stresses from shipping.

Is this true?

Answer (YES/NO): NO